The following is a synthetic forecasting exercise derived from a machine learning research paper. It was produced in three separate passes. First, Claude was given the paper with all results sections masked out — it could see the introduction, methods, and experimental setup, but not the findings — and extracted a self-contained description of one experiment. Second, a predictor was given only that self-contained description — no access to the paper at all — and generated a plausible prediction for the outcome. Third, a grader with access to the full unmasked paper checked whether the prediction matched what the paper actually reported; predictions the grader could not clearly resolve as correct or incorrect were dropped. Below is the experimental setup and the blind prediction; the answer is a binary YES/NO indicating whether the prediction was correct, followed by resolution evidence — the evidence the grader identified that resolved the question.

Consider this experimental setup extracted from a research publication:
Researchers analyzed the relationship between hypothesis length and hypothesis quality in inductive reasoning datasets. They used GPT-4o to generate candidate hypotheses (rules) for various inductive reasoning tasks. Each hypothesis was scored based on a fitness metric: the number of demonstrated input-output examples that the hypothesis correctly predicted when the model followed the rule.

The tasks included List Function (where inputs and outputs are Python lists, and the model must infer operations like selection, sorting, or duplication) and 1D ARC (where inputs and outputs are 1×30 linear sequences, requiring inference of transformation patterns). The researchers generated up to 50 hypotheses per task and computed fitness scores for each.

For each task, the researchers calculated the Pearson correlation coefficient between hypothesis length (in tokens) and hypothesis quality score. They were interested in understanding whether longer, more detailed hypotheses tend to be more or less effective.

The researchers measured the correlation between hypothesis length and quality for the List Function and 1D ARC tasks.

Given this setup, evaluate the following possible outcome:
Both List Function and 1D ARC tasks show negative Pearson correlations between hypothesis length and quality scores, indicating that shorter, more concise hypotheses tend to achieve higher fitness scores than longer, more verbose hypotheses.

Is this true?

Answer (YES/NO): YES